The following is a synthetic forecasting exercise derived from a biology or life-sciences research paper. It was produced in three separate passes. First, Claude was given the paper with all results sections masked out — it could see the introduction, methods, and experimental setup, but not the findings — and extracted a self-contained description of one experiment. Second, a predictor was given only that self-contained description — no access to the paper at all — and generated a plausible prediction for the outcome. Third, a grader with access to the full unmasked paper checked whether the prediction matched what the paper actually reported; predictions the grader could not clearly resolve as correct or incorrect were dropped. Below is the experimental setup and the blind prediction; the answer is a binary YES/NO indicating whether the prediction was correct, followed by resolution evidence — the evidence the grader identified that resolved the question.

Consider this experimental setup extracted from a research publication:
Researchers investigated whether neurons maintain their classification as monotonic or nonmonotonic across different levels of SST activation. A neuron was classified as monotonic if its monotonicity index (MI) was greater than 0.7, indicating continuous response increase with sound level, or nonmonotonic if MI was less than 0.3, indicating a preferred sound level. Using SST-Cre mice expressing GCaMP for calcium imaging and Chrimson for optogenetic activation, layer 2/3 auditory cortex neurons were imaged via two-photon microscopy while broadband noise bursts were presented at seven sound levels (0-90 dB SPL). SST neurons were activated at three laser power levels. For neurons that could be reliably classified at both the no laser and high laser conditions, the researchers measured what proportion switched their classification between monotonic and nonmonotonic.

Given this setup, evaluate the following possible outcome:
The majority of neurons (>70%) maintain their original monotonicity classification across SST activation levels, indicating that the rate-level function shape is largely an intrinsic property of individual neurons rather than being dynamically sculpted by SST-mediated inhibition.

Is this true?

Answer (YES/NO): YES